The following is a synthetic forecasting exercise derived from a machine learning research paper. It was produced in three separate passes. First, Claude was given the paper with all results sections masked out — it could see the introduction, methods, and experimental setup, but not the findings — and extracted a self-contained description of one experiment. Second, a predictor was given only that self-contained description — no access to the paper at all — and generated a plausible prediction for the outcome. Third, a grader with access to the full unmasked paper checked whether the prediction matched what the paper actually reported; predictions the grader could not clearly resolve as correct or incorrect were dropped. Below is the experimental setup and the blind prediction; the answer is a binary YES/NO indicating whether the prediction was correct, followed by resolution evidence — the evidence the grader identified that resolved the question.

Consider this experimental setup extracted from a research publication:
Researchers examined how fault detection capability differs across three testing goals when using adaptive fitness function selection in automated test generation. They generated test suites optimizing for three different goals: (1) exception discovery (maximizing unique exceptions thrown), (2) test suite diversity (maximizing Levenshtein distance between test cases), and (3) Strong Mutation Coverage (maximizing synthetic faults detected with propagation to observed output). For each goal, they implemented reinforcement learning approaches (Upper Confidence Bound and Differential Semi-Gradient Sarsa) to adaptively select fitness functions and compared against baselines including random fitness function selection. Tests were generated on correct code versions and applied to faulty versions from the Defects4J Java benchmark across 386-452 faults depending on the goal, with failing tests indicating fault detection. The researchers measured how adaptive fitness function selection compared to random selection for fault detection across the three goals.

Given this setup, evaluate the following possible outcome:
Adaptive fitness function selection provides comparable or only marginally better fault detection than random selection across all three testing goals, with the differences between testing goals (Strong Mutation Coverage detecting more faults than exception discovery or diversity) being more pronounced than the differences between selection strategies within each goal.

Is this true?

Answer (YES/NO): NO